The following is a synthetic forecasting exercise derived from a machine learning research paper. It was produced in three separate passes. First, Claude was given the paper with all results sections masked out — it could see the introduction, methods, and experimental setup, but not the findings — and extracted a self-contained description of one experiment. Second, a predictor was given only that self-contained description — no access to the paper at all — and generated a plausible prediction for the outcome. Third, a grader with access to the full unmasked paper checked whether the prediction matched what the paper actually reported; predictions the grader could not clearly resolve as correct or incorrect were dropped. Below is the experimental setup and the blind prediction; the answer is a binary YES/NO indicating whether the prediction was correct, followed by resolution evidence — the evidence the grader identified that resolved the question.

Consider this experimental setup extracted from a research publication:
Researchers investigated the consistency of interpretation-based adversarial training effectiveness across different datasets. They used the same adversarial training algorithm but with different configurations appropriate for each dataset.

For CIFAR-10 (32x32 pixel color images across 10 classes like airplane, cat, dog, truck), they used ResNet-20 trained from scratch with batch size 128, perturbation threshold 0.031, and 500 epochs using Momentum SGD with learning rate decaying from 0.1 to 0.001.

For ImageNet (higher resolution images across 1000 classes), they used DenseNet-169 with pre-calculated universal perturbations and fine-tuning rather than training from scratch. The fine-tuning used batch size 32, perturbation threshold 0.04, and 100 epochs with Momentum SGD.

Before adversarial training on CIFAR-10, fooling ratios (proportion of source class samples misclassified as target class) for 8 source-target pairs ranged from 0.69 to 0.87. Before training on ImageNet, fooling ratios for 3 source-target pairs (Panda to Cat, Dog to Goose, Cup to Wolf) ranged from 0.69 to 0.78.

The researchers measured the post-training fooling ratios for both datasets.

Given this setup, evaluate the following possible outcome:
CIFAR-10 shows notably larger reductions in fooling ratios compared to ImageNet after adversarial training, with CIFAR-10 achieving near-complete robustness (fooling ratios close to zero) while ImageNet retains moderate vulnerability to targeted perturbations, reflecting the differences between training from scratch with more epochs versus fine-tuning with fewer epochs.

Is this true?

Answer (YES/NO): NO